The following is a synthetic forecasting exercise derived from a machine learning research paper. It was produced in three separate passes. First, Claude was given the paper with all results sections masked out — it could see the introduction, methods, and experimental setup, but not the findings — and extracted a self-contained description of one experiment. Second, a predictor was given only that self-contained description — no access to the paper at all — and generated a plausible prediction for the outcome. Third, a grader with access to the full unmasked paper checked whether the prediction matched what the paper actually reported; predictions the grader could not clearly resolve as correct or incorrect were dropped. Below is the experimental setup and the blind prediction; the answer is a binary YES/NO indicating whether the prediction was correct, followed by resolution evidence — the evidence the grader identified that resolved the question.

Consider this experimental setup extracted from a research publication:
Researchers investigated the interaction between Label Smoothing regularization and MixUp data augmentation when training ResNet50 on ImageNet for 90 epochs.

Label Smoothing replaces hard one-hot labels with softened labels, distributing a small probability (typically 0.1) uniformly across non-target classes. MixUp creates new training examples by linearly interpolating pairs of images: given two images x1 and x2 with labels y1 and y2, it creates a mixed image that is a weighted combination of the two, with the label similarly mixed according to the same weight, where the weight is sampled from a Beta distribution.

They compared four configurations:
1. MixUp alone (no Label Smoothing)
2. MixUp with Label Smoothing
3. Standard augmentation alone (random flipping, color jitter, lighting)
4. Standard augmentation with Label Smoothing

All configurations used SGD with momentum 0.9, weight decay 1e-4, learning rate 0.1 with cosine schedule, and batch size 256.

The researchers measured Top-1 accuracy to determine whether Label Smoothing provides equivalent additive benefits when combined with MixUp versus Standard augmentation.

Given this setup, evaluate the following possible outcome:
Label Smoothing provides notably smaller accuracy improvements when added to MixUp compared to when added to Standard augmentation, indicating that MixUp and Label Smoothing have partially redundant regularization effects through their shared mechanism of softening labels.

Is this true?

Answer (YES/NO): YES